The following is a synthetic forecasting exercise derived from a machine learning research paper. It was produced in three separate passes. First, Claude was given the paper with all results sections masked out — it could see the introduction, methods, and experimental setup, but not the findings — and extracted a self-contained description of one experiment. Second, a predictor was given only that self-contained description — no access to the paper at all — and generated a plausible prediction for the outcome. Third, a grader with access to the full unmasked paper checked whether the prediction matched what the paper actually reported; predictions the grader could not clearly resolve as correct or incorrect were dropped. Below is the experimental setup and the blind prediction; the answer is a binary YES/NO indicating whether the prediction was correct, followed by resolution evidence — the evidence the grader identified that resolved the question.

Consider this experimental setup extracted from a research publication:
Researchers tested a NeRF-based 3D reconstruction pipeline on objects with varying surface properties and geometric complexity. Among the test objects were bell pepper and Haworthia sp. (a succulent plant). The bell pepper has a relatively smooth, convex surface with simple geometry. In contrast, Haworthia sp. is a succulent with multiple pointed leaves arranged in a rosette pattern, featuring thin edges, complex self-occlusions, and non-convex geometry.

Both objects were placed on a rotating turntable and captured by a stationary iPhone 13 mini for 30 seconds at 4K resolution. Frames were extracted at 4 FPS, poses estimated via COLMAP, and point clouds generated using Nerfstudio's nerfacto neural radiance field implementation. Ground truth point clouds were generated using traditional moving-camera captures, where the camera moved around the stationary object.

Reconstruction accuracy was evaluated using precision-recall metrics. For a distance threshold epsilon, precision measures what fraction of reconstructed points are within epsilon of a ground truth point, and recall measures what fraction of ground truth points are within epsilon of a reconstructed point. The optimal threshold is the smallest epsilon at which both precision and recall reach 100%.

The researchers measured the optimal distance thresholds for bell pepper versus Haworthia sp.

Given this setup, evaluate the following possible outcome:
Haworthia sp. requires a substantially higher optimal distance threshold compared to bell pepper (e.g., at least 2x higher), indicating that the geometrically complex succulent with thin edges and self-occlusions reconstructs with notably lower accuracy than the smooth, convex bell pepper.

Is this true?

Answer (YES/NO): YES